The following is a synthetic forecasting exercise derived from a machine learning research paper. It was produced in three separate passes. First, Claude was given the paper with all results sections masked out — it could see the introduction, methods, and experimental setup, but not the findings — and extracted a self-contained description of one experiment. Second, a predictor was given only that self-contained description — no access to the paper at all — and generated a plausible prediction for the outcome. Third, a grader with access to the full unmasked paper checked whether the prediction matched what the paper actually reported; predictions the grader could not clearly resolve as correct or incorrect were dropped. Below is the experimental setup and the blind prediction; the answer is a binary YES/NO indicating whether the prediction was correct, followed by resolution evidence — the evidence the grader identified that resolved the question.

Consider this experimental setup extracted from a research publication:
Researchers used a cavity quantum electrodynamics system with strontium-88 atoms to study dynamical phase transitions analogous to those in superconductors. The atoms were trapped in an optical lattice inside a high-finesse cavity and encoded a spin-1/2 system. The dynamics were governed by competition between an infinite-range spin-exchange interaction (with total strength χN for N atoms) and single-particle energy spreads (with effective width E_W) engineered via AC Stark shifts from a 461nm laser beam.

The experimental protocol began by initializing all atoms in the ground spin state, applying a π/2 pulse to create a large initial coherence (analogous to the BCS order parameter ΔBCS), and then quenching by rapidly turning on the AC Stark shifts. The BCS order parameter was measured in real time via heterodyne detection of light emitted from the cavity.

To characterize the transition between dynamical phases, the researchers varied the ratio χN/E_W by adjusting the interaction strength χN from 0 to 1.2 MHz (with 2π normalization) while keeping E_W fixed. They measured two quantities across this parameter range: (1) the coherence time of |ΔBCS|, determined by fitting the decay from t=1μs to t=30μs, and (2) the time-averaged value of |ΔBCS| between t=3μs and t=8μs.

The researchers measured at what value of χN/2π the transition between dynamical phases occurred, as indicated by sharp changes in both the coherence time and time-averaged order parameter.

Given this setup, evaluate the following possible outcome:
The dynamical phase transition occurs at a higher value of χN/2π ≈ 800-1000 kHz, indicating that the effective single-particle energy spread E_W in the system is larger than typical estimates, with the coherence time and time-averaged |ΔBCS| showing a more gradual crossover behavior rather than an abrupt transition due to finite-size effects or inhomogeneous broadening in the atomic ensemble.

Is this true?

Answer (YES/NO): NO